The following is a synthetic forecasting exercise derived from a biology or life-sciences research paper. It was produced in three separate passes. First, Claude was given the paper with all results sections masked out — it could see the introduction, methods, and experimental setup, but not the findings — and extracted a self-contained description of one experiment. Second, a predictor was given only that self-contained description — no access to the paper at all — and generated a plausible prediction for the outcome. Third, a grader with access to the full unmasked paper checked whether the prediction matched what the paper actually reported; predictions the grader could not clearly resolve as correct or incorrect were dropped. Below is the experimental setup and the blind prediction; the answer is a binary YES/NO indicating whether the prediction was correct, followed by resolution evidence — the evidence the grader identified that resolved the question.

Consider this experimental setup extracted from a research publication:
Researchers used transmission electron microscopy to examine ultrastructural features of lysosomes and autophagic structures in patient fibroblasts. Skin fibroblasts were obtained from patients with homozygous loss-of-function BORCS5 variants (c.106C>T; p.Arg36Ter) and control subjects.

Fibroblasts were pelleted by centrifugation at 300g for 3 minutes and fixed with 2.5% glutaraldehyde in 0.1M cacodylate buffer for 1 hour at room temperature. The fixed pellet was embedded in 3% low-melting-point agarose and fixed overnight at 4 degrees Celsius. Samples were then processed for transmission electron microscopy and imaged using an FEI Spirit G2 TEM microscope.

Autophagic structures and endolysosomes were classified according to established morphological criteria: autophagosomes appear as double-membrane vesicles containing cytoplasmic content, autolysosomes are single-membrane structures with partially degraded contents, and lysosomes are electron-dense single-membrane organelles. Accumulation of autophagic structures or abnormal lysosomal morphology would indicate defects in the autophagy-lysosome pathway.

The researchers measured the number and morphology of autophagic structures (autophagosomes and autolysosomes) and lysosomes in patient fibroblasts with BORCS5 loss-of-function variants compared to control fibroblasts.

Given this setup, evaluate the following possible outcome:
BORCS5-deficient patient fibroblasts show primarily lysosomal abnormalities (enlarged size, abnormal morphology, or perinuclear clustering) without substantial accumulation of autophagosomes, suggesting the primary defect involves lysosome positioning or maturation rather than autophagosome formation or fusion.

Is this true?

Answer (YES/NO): YES